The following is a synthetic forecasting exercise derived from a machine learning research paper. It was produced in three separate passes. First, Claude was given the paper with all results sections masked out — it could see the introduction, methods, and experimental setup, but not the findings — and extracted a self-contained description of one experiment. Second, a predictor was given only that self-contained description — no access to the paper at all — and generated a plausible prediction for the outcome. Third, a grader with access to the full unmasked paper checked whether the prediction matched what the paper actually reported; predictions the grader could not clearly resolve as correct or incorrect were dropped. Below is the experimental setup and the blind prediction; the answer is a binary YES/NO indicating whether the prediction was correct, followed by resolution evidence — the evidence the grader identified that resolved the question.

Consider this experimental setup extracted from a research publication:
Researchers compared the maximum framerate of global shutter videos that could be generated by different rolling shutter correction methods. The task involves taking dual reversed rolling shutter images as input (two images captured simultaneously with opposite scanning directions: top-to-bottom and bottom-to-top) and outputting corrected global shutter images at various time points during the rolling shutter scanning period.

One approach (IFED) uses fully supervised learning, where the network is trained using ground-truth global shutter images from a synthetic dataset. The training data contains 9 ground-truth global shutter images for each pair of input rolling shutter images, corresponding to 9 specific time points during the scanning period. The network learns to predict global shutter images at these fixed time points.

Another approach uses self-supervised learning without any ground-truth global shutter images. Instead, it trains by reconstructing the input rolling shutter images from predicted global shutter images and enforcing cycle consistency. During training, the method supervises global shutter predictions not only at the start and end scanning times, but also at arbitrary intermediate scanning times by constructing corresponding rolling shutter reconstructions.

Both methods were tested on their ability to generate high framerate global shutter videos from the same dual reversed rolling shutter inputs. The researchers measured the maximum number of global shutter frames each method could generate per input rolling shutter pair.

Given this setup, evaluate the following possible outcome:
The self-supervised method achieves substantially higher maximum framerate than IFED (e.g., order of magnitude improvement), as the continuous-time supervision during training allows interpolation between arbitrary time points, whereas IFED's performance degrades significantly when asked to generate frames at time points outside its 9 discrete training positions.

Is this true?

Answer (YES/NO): NO